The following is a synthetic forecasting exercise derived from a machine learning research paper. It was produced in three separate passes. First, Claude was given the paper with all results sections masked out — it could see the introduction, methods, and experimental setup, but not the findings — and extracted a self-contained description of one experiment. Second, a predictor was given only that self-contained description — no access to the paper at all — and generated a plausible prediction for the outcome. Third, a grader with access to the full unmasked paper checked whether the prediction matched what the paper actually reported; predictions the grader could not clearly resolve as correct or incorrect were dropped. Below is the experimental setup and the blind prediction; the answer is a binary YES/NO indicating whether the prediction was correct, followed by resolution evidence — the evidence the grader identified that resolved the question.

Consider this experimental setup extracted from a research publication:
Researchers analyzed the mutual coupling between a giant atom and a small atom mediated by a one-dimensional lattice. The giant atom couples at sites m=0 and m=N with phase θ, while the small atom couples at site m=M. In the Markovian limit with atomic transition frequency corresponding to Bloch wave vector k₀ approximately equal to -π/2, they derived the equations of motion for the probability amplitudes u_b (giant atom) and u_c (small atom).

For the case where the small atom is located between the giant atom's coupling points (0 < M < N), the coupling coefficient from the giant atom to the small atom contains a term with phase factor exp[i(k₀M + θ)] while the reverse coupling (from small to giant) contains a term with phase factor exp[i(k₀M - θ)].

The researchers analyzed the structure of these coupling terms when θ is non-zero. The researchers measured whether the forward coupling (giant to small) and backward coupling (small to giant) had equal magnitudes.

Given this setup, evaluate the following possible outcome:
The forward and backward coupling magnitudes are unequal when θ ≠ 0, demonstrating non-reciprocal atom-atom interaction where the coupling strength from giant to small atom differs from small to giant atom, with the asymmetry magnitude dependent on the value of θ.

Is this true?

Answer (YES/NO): YES